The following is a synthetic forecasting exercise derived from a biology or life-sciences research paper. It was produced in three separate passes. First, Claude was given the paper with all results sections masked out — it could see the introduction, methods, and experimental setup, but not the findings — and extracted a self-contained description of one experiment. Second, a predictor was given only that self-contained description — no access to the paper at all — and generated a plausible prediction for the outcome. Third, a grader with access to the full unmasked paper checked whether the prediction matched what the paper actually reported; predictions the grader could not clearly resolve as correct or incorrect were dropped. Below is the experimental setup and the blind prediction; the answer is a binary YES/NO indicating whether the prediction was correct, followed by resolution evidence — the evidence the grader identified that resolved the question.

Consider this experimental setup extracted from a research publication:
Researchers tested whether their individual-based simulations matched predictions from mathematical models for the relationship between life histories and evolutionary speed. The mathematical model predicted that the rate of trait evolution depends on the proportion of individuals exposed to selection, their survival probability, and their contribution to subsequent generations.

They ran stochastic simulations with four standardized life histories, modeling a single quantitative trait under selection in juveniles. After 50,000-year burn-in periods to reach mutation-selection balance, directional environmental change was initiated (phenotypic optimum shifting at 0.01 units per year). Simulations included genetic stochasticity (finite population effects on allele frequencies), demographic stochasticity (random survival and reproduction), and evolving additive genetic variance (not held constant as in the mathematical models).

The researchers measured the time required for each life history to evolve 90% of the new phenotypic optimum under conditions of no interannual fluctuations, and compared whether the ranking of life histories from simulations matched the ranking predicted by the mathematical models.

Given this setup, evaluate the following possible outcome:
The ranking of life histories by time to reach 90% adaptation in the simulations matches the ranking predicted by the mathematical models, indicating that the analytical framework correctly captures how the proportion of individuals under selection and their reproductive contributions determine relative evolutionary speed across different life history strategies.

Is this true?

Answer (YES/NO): YES